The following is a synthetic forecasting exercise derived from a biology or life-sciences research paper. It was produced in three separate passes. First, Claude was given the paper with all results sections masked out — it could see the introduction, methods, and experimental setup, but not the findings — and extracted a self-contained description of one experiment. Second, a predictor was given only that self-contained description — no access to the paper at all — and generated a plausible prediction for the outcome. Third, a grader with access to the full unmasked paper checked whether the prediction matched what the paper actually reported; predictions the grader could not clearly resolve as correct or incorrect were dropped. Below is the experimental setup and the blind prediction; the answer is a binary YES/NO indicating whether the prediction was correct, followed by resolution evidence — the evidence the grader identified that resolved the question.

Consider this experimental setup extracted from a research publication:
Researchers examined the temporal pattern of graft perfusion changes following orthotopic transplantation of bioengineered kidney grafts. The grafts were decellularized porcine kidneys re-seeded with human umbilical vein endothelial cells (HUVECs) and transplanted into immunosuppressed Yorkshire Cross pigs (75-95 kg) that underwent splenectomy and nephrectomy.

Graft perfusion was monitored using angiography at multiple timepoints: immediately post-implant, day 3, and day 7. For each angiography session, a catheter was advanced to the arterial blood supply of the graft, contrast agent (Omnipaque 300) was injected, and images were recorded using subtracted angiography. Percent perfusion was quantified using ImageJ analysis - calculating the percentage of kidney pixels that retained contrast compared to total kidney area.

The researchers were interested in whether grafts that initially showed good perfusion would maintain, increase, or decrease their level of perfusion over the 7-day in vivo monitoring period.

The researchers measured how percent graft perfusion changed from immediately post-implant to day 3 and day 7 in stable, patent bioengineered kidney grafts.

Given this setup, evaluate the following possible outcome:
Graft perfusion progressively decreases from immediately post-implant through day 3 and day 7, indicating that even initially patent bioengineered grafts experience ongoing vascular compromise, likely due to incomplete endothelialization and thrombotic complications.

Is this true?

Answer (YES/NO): YES